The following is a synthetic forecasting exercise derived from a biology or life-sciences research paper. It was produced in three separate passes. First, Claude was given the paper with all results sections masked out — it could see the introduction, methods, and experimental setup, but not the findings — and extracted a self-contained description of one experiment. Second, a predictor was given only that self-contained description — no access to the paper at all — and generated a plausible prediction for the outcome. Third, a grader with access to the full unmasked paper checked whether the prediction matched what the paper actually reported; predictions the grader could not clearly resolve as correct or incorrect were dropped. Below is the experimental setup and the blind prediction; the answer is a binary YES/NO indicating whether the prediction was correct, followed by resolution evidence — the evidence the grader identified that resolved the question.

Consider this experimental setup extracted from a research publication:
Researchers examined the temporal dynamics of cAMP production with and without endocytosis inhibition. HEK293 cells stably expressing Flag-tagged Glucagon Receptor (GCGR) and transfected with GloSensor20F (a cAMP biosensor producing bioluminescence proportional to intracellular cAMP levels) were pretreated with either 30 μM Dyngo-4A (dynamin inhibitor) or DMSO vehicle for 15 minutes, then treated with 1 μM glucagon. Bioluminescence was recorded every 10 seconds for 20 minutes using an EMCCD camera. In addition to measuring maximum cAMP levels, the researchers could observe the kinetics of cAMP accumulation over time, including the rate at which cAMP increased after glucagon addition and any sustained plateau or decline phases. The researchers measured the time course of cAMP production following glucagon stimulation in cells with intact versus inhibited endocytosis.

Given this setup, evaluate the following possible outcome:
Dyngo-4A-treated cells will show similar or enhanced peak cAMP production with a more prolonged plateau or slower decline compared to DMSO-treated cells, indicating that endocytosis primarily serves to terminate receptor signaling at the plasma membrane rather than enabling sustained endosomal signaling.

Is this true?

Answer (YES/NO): NO